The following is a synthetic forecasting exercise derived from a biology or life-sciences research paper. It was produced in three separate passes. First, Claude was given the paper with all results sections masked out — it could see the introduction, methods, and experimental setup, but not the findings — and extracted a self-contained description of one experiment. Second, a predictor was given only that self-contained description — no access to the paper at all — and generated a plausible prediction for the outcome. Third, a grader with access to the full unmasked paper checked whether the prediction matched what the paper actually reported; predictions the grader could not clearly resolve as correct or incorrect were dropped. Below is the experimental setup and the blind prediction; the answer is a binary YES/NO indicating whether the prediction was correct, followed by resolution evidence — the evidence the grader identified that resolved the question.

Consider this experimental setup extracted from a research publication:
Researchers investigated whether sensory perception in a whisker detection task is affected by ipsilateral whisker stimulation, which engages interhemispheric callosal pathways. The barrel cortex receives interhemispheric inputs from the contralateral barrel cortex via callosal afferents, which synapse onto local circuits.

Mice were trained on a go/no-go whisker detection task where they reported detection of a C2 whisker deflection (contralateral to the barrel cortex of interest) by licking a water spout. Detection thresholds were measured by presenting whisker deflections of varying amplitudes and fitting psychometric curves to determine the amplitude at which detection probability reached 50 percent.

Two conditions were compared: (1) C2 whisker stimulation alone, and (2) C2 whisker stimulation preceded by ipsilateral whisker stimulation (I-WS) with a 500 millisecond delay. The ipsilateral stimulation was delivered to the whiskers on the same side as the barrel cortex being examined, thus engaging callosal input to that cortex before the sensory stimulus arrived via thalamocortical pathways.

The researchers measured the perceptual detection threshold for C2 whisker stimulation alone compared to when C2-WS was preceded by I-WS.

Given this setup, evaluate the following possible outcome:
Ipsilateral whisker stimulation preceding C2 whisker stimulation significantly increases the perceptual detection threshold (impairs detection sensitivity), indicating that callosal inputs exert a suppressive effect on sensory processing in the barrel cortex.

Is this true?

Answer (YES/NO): YES